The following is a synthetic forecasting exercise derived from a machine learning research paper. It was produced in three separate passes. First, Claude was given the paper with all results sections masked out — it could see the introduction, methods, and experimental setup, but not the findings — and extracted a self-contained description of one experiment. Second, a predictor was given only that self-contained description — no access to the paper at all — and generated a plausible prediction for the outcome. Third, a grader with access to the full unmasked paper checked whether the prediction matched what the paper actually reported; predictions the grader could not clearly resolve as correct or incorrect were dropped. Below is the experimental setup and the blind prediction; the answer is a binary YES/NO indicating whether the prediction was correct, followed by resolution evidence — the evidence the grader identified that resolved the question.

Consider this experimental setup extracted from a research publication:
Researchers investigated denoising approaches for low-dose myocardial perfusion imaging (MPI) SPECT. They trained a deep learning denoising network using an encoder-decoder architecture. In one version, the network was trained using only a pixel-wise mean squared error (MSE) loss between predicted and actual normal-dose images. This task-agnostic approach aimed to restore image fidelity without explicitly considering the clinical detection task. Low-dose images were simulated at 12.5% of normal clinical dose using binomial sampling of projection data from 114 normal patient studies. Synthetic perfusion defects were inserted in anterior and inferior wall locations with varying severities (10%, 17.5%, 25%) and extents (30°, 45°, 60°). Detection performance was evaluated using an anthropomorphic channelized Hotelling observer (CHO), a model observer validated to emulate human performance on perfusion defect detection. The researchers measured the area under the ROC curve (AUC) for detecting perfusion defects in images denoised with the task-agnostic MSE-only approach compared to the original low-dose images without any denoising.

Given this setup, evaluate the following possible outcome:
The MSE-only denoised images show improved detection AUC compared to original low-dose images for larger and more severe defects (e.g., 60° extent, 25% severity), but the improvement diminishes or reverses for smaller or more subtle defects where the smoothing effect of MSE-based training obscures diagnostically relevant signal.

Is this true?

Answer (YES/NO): NO